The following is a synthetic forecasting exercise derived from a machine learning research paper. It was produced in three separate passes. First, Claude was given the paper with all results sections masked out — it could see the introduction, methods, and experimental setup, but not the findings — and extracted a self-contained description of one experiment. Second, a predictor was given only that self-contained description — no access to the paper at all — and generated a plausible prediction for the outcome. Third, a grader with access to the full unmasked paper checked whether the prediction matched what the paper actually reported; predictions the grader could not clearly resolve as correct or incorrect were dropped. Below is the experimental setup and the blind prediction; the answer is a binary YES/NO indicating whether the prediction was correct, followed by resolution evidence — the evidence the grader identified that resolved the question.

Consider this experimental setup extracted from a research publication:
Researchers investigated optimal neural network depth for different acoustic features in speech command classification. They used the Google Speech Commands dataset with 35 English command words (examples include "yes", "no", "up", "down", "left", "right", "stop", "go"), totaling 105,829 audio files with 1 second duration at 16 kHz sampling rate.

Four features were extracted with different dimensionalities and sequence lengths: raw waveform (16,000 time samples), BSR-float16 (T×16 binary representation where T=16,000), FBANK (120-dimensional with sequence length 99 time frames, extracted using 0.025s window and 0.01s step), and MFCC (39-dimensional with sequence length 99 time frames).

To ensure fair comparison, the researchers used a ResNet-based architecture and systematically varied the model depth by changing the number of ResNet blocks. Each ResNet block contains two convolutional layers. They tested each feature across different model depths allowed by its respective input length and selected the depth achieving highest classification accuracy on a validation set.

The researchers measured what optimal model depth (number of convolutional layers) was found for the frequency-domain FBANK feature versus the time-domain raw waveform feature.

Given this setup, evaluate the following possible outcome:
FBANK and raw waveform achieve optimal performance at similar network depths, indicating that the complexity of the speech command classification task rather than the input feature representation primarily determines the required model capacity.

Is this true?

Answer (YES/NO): NO